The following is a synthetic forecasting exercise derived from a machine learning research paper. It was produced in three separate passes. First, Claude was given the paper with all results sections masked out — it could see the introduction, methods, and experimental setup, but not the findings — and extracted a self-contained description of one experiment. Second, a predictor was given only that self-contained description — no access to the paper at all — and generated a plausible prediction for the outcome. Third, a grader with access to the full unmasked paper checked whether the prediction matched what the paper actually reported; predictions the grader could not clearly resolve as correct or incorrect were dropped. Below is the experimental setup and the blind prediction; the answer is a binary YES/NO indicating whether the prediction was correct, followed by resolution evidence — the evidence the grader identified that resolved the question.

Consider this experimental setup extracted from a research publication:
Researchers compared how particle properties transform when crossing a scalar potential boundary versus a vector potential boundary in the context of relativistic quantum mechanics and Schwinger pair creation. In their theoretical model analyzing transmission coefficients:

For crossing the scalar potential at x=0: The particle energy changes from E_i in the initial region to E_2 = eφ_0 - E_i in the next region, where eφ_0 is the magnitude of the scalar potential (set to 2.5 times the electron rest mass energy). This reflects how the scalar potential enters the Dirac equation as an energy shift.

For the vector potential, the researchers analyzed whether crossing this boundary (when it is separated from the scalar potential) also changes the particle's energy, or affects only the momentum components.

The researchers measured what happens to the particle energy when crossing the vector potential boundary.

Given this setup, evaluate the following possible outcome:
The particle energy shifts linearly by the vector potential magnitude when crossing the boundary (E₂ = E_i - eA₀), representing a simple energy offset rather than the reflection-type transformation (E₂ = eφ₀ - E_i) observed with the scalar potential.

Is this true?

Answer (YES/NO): NO